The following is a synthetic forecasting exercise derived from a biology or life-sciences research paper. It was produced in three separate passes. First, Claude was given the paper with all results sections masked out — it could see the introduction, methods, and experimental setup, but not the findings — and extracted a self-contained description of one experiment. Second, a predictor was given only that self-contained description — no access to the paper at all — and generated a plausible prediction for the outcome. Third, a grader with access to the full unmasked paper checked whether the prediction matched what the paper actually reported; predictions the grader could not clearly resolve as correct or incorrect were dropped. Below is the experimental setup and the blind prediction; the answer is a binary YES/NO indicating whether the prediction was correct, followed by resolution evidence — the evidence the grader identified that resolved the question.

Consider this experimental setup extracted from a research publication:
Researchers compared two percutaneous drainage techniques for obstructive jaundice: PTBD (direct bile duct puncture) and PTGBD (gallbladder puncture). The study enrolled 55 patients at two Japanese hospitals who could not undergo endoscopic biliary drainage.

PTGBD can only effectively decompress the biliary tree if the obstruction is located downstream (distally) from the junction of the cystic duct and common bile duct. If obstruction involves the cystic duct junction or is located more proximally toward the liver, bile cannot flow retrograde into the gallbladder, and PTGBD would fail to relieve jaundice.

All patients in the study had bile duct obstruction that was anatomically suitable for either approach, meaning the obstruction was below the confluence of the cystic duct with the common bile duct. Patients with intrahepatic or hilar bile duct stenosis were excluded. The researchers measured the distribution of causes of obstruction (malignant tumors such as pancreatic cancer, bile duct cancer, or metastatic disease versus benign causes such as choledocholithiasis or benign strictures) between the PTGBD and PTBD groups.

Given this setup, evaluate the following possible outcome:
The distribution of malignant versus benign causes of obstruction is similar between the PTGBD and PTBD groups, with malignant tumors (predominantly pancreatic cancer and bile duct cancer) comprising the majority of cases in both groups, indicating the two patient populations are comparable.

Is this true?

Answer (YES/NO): NO